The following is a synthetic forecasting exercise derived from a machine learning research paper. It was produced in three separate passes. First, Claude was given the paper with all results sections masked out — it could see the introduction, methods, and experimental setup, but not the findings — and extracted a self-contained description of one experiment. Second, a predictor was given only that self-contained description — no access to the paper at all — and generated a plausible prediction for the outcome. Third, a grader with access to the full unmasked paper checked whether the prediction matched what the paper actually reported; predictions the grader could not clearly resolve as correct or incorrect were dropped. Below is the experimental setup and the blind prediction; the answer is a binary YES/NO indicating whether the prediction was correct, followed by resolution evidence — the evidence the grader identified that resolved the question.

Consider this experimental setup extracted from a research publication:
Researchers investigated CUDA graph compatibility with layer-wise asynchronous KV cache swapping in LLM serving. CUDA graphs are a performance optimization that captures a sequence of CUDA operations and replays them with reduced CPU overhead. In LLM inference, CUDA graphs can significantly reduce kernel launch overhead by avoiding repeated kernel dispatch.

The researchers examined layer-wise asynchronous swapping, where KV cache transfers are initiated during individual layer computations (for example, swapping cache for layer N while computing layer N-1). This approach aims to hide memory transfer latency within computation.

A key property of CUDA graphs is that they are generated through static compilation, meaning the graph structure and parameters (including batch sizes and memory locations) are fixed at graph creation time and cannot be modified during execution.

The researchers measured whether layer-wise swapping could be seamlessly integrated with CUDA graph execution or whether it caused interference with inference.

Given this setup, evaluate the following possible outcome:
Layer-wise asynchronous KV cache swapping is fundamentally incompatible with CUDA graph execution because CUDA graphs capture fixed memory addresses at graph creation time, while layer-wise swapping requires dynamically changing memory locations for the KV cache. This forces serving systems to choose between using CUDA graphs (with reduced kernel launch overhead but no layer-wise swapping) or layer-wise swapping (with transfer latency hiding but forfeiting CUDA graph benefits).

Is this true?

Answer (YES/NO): NO